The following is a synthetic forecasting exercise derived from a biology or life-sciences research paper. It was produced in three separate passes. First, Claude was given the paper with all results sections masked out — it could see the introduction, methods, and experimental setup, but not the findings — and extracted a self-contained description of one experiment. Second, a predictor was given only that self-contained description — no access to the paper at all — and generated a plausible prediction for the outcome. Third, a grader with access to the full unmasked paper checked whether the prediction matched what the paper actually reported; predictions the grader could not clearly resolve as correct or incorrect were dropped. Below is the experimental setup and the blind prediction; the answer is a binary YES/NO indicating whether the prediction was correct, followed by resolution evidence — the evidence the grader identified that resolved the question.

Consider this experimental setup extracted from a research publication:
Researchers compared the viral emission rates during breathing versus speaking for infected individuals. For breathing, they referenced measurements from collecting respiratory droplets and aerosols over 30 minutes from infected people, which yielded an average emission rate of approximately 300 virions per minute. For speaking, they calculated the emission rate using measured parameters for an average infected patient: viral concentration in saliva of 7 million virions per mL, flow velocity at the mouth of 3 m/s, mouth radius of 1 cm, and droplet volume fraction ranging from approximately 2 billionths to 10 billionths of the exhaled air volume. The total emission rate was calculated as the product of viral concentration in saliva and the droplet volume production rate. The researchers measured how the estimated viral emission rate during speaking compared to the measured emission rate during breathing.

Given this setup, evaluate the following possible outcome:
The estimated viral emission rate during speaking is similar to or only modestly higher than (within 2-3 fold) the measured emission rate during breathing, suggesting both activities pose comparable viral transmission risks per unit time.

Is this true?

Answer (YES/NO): NO